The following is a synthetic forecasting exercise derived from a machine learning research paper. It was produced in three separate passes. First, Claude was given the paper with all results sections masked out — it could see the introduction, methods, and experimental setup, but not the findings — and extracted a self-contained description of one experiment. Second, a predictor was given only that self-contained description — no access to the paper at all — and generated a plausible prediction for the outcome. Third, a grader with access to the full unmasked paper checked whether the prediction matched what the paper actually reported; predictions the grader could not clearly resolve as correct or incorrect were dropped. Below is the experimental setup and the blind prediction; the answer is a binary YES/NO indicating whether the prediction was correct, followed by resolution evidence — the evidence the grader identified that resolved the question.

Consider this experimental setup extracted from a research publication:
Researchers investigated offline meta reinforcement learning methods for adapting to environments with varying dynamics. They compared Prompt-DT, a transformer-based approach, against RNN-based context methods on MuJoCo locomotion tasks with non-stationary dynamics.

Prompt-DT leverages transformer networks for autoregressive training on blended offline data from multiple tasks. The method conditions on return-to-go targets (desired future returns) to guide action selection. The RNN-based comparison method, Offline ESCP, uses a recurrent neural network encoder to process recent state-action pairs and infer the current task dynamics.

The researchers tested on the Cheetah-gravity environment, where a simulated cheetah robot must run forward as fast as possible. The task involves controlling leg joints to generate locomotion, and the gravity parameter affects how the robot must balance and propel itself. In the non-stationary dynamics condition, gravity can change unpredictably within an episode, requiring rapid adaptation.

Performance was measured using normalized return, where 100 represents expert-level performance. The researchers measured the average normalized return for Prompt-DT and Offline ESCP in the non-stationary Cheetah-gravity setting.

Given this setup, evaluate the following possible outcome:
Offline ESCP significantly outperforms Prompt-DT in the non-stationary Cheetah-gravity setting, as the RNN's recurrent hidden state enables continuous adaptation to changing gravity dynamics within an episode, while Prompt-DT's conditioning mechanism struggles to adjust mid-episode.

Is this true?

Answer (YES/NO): YES